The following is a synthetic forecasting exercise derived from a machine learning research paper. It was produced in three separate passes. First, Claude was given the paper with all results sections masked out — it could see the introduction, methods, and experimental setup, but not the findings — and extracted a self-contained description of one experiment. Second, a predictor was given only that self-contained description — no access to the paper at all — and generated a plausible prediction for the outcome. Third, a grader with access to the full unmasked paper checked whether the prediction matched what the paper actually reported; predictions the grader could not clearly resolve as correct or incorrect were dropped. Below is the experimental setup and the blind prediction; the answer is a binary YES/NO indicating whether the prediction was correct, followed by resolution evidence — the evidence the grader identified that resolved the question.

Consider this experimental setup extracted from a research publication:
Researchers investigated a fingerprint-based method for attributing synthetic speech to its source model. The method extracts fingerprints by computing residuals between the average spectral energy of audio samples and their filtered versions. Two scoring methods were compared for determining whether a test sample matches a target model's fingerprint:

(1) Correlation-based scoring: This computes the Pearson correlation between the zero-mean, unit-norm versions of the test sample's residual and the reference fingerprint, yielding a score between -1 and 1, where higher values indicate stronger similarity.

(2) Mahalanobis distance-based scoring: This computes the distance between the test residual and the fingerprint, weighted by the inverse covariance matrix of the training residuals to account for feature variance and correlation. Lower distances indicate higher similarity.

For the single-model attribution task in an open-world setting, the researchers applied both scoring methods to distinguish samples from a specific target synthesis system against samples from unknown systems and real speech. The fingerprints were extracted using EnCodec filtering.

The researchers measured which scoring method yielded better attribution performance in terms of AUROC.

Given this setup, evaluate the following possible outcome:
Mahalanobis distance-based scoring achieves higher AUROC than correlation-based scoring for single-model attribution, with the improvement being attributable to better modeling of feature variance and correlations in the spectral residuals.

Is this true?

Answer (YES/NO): NO